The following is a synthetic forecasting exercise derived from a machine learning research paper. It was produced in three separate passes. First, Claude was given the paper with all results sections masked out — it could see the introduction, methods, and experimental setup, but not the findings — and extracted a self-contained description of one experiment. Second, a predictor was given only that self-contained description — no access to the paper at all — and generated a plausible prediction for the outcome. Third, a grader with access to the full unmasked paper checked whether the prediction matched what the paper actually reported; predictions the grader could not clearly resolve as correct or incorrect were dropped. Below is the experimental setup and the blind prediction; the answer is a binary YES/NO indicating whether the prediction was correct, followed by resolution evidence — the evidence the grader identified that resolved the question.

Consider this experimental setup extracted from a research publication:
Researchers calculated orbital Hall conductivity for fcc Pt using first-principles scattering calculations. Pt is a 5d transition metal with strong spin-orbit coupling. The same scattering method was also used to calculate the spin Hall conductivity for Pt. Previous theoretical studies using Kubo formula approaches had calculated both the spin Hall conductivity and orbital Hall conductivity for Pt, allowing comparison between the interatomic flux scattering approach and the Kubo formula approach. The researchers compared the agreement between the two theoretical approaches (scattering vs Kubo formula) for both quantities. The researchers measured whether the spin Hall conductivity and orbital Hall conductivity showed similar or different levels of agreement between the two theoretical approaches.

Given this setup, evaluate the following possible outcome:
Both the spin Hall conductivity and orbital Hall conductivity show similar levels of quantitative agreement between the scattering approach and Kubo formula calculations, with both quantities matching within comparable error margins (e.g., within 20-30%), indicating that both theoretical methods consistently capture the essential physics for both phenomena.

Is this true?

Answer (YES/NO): NO